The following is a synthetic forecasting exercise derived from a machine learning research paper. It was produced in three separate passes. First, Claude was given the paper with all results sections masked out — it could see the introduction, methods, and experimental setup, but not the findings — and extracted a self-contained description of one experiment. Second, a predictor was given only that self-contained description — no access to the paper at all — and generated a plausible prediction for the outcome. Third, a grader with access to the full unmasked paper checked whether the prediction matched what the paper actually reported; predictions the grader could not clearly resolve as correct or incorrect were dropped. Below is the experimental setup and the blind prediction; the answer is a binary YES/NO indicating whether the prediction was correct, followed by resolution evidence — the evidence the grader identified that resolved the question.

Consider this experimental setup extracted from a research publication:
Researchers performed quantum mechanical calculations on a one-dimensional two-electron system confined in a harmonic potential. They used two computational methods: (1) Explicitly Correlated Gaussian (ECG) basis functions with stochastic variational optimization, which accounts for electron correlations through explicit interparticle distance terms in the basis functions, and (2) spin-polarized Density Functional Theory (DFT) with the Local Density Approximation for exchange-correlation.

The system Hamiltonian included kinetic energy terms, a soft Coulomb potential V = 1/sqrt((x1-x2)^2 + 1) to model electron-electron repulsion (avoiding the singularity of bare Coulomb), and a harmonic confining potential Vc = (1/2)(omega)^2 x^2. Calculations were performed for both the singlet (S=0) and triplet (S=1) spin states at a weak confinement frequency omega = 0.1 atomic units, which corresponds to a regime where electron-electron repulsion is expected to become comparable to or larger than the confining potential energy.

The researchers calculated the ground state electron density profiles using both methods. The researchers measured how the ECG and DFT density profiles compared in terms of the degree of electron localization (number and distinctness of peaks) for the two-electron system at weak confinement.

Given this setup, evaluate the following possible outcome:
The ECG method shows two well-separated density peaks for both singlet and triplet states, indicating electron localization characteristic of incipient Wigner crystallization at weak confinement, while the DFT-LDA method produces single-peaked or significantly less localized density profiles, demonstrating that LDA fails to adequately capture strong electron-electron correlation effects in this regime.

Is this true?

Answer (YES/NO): NO